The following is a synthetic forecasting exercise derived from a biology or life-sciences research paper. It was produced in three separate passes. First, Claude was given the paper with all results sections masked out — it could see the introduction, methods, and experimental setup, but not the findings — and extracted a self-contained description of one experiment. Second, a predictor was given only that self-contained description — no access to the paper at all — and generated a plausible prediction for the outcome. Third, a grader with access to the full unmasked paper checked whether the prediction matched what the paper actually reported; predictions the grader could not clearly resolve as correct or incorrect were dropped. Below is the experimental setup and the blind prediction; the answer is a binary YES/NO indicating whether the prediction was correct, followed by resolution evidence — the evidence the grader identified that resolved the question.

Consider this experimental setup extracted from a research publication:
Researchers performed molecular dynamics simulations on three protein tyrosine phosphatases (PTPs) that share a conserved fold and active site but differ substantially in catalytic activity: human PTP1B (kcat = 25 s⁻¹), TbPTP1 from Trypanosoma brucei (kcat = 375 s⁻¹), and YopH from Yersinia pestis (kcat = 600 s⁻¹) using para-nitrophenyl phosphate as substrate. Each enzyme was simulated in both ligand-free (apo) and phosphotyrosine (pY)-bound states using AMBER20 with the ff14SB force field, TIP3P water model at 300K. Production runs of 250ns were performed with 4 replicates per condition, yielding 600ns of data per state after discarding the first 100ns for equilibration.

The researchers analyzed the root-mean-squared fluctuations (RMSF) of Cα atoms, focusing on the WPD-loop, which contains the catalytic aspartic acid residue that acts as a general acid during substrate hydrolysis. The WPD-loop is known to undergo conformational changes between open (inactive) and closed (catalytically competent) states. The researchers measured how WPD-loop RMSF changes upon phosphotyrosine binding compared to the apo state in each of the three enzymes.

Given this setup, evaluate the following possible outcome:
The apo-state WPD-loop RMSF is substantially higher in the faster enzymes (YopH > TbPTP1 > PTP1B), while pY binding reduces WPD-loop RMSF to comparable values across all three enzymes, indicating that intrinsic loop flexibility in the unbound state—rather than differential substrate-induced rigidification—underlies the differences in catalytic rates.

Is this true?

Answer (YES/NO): NO